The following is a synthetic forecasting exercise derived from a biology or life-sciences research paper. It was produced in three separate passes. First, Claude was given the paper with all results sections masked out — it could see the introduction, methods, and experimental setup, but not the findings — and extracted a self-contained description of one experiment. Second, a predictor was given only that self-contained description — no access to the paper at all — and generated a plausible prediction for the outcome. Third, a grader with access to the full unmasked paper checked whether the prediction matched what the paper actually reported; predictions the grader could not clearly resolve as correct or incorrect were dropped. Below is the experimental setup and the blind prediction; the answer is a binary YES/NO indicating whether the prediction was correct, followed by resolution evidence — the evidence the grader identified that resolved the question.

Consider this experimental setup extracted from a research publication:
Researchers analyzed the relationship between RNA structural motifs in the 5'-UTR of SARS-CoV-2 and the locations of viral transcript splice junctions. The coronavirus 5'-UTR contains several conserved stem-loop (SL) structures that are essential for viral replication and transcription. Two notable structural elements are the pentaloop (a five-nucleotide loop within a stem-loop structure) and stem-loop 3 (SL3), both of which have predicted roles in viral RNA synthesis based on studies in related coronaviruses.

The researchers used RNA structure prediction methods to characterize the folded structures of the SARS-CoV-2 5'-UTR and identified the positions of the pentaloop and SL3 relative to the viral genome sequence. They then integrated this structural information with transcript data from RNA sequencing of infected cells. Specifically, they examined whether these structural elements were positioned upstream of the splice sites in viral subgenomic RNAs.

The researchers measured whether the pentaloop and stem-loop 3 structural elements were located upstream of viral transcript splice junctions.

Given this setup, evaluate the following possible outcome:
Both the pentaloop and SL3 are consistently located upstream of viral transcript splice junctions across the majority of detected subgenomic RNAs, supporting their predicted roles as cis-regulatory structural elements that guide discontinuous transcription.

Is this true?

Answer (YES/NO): YES